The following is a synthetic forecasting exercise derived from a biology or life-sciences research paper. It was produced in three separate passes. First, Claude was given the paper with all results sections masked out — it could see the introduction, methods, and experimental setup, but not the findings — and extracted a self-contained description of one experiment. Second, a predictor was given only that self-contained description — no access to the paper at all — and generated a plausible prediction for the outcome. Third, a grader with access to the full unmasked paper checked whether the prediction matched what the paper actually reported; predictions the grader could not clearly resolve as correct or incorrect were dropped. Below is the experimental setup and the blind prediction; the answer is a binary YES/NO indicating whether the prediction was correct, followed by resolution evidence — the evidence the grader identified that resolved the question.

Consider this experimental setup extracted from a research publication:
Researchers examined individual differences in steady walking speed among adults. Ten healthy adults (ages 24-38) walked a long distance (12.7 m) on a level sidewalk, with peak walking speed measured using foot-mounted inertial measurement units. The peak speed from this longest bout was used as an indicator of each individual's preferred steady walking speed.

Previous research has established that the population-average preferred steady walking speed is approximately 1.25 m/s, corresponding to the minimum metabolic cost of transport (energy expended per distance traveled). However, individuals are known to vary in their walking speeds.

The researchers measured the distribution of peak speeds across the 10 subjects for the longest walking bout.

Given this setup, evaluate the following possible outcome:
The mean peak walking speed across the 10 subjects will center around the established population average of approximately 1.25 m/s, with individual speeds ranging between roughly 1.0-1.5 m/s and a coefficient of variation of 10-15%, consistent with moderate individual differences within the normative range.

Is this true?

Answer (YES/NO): NO